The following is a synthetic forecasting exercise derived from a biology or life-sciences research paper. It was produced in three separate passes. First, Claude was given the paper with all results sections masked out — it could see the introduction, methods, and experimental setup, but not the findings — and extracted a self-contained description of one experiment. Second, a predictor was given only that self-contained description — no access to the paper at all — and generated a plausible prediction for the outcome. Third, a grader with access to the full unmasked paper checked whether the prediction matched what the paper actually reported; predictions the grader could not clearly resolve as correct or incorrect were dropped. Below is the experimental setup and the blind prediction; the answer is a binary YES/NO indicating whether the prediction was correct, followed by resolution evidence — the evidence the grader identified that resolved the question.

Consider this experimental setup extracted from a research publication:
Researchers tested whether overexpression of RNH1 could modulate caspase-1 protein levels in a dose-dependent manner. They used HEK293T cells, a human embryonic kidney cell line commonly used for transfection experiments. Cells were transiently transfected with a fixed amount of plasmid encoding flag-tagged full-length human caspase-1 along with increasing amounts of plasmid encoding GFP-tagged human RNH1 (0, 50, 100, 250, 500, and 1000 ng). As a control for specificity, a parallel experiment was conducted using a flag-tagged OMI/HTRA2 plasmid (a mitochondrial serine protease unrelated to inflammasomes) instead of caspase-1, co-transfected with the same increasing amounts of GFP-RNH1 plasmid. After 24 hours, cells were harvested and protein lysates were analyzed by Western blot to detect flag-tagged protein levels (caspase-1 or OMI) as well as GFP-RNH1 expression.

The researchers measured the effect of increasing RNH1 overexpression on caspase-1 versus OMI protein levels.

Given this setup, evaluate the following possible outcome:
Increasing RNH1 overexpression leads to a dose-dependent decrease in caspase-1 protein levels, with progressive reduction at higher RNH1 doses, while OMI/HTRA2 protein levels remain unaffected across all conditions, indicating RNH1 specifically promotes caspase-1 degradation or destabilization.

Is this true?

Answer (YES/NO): YES